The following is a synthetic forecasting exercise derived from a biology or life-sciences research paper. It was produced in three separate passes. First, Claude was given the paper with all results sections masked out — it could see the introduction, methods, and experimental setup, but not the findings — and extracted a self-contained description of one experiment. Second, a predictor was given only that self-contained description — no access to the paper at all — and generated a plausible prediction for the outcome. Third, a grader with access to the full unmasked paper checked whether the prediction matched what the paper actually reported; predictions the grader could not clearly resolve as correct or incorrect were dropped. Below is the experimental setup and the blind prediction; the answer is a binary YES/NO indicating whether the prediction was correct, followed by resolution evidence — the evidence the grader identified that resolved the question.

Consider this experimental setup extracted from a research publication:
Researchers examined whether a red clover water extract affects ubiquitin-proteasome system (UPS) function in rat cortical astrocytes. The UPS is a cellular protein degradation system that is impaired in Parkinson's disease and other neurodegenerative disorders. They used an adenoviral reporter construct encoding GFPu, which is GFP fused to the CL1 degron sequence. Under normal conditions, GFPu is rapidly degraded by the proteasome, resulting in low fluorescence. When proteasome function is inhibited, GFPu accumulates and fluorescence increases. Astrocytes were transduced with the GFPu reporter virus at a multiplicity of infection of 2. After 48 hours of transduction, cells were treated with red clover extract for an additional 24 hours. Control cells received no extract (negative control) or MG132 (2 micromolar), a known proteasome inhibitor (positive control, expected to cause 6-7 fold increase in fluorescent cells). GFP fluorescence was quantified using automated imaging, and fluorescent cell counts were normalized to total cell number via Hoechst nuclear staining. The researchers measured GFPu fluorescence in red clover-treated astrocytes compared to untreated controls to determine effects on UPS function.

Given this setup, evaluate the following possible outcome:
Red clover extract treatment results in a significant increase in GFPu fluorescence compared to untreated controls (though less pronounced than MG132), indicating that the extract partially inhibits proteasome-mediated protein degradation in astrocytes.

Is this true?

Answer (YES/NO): YES